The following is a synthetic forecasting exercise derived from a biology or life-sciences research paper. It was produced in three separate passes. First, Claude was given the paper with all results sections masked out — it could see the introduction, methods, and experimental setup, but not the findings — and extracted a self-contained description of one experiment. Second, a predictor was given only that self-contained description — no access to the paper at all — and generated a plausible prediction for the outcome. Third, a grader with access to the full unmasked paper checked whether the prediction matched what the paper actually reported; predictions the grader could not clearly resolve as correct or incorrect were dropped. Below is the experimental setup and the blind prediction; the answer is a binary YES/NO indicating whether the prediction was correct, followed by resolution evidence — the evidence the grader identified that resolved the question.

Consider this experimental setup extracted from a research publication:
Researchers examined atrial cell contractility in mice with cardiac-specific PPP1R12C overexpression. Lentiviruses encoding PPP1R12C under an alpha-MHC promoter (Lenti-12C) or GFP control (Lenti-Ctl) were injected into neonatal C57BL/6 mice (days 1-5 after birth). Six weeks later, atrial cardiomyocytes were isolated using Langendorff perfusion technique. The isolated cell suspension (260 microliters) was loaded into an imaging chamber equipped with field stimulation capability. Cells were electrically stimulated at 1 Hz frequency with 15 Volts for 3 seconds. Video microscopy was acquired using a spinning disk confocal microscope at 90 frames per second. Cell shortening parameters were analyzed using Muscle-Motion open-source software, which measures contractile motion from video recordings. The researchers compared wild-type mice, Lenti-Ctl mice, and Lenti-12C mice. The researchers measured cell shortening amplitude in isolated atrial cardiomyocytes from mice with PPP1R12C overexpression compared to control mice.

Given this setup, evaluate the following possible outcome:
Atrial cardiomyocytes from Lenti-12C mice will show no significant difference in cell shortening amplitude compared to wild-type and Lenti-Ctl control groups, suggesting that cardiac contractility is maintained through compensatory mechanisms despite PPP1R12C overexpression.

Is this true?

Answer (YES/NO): NO